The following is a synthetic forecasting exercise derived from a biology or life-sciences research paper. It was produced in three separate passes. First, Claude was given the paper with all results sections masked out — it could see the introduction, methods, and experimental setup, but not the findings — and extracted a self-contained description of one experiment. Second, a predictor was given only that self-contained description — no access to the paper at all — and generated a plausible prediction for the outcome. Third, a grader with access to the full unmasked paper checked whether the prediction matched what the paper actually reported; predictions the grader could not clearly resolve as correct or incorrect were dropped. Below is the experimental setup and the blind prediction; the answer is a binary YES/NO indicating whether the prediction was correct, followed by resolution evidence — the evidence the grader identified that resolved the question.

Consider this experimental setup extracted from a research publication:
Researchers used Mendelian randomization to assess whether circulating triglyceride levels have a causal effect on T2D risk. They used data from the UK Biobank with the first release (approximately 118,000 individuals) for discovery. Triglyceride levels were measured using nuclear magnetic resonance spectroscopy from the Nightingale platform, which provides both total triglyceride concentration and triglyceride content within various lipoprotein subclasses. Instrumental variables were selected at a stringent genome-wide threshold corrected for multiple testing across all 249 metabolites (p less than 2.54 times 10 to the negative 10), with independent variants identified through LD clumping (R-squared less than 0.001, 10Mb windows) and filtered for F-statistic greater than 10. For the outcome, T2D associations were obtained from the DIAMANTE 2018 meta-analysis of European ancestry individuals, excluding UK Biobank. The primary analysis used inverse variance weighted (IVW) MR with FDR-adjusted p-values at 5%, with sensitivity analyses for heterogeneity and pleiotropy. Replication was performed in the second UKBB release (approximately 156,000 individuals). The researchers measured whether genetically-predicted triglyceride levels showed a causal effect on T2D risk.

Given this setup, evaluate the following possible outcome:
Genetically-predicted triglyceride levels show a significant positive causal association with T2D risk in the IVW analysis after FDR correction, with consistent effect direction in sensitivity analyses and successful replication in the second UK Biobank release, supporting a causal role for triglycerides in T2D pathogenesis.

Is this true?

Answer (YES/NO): NO